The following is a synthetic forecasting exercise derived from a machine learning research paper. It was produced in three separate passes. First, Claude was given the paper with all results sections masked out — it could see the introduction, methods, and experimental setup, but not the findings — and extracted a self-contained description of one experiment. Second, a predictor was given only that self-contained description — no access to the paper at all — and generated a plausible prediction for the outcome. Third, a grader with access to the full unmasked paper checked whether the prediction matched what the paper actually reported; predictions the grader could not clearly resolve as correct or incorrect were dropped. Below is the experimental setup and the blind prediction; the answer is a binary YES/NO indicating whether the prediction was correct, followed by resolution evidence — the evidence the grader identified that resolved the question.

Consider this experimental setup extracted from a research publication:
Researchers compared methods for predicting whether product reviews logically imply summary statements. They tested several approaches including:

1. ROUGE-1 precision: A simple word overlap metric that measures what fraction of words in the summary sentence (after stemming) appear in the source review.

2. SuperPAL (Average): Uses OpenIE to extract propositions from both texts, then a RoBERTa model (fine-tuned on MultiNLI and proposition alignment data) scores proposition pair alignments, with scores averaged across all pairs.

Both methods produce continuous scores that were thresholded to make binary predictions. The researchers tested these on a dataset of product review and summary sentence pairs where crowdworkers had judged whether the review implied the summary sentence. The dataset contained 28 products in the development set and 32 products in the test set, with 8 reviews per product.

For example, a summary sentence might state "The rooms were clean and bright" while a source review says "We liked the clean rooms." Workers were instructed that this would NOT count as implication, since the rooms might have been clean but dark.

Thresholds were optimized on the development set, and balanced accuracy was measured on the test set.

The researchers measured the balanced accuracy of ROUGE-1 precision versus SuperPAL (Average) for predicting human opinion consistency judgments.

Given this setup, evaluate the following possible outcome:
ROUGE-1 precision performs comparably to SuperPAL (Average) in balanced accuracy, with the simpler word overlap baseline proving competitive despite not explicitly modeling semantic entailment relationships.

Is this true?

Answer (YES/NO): NO